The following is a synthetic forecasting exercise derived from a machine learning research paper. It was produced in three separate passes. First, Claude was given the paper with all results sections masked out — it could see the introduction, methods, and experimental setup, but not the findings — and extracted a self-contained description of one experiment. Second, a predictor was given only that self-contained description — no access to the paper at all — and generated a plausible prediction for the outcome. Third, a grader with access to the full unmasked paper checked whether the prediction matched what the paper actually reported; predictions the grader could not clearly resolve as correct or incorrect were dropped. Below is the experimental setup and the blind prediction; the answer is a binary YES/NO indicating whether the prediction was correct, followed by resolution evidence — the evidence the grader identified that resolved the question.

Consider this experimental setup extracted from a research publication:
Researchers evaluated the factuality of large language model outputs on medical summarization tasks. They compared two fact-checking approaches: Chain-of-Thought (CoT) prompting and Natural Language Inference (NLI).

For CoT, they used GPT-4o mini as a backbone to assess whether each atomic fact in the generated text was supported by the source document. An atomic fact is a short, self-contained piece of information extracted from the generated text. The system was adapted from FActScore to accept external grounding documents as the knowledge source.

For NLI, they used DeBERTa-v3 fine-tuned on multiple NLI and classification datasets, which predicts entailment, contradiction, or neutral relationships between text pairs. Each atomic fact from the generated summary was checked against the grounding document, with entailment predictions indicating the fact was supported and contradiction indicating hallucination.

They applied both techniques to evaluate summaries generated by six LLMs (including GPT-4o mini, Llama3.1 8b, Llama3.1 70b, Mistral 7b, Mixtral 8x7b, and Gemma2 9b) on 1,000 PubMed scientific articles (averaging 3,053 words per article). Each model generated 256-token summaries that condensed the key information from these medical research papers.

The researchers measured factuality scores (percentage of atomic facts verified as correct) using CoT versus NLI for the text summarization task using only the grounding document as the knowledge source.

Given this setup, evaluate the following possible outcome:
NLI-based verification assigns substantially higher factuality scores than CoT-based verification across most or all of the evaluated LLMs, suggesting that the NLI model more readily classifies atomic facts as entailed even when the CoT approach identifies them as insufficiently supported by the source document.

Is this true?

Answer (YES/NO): NO